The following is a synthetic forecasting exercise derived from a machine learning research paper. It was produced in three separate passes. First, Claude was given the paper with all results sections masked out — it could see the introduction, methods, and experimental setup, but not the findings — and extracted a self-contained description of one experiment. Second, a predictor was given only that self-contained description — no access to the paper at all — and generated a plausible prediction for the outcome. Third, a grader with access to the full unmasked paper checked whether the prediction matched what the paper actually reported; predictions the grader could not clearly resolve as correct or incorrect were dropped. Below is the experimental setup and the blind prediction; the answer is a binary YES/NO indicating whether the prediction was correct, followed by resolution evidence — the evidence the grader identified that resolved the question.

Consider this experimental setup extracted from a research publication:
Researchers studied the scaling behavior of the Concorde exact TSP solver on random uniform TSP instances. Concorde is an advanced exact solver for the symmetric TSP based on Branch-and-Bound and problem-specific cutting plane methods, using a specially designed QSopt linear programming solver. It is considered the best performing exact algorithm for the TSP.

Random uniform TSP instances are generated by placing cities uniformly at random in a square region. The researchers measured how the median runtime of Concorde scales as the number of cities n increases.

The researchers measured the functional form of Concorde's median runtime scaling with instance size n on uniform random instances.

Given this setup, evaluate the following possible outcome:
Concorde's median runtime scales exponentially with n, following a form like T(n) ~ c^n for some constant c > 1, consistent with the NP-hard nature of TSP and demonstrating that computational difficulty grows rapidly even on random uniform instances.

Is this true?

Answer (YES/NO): NO